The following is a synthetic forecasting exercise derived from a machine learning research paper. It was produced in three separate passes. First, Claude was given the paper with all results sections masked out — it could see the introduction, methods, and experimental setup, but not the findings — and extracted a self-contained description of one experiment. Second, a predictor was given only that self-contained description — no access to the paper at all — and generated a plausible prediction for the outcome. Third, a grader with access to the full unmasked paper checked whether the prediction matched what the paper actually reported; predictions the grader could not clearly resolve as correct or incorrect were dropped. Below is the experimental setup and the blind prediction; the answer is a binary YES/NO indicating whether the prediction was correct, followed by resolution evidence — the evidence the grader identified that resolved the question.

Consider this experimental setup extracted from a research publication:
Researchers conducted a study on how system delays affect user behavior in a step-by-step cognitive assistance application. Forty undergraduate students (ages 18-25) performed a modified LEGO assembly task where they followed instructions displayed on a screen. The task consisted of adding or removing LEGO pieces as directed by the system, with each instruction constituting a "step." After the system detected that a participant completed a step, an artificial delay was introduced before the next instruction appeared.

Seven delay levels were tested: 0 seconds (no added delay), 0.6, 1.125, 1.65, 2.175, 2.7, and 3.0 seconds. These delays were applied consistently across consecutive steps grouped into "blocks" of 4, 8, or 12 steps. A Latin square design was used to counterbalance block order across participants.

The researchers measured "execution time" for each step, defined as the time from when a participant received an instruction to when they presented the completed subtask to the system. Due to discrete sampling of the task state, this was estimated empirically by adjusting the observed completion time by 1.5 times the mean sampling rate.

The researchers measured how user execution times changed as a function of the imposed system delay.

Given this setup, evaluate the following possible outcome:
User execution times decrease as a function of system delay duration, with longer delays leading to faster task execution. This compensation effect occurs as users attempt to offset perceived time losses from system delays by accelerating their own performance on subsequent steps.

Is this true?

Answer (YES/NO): NO